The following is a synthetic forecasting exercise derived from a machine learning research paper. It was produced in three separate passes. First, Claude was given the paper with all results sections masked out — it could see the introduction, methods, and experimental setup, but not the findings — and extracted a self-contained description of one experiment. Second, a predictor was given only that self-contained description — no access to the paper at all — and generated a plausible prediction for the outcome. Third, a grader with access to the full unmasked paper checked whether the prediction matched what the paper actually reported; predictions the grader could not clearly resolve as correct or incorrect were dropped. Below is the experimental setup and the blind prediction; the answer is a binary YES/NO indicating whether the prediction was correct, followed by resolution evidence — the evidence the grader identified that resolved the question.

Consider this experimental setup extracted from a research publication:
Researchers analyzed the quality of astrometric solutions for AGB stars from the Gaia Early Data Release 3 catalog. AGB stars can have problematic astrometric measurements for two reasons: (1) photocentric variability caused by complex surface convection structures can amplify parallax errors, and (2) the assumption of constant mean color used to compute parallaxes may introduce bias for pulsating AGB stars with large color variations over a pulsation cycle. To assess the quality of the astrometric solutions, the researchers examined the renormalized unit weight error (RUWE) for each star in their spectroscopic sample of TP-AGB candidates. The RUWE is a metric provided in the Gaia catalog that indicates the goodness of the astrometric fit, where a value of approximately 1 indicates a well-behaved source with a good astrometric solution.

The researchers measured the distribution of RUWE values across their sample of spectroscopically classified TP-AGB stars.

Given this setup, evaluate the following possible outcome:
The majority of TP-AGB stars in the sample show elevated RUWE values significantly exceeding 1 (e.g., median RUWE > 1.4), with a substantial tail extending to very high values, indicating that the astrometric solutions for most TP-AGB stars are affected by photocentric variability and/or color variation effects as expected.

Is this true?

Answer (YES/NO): NO